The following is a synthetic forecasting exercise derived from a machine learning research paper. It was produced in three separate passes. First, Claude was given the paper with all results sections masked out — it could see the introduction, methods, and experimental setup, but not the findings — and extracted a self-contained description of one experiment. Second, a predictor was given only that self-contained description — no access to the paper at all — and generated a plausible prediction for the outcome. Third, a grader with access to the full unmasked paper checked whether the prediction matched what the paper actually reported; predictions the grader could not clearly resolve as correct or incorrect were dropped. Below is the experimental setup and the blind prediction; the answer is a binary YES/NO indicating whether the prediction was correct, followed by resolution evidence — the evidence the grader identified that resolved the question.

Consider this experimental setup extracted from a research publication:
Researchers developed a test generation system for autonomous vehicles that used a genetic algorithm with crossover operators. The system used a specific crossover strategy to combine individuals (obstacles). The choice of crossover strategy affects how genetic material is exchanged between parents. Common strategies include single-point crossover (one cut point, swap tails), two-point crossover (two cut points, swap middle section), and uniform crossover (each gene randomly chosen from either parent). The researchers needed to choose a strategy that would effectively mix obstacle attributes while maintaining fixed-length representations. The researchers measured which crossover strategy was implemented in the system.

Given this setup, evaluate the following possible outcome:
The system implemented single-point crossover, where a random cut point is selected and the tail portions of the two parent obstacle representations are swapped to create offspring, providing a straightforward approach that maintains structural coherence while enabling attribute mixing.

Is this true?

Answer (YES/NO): NO